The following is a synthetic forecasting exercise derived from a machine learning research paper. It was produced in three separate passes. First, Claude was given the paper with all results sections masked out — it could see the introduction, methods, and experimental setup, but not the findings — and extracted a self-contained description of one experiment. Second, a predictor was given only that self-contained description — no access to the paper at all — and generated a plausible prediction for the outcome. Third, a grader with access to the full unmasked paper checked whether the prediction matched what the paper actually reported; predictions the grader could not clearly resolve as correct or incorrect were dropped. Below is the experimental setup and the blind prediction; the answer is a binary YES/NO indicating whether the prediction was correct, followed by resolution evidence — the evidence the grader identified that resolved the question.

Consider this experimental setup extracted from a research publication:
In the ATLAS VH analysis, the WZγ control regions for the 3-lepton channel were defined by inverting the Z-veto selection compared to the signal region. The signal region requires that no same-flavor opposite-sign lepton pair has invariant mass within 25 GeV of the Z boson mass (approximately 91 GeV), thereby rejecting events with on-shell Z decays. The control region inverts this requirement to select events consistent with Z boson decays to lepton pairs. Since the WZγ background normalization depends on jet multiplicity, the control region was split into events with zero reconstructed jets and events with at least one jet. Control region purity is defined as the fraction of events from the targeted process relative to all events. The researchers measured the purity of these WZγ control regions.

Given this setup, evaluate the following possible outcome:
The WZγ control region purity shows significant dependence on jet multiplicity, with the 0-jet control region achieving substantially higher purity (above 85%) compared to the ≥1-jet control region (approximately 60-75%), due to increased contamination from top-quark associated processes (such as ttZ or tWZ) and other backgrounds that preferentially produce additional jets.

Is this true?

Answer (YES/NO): NO